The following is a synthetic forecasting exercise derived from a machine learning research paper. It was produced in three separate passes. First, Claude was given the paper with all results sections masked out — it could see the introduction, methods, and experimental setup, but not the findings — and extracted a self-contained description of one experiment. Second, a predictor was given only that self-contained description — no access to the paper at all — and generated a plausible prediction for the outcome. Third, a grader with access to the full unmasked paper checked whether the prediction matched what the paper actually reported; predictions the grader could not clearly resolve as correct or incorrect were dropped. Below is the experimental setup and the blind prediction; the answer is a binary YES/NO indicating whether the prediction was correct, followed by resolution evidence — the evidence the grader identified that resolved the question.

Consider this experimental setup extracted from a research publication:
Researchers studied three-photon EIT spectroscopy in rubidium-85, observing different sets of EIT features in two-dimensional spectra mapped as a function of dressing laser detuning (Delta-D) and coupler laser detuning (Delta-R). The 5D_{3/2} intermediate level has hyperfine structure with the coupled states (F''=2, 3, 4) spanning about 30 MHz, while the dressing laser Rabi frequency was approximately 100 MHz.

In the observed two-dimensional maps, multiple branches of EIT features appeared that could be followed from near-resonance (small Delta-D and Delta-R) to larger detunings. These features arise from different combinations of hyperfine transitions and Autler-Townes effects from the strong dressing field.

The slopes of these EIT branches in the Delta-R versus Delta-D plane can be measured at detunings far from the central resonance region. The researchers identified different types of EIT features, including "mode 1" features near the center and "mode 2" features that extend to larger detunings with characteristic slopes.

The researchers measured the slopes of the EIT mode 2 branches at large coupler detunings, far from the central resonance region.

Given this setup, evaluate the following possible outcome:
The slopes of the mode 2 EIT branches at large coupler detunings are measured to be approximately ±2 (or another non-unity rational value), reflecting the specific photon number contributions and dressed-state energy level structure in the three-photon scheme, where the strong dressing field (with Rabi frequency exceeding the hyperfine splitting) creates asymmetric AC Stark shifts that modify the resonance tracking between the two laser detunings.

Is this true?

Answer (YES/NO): NO